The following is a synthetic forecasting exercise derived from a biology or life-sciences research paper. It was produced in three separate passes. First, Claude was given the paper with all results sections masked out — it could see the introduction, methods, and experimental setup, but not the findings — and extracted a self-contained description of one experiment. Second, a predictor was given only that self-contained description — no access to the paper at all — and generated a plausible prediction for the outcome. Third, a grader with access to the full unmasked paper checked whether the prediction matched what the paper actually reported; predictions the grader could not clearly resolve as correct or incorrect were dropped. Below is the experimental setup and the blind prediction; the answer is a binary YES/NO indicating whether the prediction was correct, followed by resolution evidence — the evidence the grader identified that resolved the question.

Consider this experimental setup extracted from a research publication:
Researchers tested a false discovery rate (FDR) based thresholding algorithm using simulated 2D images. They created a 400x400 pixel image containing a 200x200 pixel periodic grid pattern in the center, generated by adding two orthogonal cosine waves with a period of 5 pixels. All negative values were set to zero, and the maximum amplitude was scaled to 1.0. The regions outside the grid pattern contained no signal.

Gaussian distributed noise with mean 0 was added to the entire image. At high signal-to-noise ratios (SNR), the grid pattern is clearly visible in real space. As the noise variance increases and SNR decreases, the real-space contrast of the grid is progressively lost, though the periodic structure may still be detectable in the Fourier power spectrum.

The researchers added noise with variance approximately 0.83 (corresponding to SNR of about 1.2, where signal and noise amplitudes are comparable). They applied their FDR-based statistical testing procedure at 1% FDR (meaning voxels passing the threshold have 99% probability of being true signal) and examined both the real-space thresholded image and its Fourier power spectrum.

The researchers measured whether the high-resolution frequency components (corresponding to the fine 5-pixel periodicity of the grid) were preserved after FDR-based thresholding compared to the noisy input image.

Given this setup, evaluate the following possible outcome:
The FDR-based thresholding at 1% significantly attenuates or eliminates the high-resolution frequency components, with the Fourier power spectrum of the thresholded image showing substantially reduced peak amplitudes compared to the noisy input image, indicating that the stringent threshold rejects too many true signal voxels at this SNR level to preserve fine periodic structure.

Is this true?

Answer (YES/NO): NO